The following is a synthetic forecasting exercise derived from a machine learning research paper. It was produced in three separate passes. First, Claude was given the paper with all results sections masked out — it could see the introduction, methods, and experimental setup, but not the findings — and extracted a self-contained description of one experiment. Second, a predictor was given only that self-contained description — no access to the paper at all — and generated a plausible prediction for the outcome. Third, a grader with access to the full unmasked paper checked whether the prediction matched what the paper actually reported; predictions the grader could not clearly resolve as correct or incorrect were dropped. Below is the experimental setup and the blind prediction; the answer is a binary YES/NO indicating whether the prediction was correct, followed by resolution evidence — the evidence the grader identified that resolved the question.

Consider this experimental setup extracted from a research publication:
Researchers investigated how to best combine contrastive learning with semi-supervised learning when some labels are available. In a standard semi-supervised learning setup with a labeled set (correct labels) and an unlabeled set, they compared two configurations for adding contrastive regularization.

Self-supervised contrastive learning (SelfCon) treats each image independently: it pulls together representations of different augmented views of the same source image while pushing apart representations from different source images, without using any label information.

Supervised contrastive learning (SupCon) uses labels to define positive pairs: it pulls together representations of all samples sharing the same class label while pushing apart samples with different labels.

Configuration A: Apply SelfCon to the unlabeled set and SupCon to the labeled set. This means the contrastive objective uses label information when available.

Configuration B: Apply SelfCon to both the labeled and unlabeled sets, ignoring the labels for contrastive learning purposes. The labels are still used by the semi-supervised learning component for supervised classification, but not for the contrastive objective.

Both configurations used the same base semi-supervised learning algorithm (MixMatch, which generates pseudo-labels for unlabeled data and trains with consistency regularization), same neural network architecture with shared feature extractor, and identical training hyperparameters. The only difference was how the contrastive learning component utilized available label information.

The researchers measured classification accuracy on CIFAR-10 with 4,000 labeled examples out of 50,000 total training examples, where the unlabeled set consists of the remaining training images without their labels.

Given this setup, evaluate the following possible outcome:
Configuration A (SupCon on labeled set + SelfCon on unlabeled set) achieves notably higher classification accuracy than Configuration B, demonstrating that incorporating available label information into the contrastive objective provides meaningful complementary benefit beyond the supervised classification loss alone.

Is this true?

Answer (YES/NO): NO